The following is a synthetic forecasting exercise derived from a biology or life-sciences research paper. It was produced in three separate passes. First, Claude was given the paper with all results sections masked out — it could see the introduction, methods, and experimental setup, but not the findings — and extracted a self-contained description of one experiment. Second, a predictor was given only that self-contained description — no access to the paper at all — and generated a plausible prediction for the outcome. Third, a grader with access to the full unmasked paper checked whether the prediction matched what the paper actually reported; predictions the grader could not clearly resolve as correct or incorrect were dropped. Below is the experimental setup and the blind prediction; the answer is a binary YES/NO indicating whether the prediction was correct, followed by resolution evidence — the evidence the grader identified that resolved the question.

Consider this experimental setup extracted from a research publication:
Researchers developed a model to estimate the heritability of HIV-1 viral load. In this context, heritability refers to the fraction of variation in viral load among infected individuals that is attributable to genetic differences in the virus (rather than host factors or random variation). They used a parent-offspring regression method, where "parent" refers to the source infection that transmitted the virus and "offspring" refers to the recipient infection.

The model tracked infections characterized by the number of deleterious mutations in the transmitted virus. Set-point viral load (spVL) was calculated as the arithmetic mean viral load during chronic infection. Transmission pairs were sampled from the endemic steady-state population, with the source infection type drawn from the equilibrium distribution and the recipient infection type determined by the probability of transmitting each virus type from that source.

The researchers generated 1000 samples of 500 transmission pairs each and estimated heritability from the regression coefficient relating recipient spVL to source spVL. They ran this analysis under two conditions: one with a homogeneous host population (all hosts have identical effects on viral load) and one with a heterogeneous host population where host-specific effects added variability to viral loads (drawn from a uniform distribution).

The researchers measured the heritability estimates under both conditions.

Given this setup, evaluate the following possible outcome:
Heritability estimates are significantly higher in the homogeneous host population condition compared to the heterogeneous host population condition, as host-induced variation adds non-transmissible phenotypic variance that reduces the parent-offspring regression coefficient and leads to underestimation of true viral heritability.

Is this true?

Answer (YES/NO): YES